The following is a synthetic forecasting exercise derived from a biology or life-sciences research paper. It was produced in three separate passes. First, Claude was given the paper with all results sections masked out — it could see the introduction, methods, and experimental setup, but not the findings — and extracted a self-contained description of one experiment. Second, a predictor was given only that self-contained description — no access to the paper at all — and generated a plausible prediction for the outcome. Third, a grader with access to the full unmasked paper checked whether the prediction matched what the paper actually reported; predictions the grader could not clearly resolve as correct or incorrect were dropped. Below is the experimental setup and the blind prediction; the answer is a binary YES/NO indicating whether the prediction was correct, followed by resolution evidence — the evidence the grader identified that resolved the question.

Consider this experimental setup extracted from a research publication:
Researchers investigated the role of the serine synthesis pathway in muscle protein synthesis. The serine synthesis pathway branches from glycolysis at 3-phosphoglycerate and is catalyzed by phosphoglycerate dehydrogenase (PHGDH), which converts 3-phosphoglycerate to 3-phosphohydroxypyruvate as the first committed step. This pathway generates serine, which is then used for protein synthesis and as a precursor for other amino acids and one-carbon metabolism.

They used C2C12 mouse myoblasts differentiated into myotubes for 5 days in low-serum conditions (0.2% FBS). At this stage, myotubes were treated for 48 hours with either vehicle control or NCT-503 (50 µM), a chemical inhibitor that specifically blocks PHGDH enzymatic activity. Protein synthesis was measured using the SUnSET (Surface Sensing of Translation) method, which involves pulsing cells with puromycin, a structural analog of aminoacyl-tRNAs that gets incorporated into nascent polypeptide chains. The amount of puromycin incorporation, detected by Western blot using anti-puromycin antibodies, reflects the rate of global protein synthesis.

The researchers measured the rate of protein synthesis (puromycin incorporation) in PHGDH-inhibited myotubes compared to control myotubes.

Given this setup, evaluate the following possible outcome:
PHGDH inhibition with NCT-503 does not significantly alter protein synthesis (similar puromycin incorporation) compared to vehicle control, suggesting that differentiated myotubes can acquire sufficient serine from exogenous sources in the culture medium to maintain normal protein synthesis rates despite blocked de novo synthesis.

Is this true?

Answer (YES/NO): NO